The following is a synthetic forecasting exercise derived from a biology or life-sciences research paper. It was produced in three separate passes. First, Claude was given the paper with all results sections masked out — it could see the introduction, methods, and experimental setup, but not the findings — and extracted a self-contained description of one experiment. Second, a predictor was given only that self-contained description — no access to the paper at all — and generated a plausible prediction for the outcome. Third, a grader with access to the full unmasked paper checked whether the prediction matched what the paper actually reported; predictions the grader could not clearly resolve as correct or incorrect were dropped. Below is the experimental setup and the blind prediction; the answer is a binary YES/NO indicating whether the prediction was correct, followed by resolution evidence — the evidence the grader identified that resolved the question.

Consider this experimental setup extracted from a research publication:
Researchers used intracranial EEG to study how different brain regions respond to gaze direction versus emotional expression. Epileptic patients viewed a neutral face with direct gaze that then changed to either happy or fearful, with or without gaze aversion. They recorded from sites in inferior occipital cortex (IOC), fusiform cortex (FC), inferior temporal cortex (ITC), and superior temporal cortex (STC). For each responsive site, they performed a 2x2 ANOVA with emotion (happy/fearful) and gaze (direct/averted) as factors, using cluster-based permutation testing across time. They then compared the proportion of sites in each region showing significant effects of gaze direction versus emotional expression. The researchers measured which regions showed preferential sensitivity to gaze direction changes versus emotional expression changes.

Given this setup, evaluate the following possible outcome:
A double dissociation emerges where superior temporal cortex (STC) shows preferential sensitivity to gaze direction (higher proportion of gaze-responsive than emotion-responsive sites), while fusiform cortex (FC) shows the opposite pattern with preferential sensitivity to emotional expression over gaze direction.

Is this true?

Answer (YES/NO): NO